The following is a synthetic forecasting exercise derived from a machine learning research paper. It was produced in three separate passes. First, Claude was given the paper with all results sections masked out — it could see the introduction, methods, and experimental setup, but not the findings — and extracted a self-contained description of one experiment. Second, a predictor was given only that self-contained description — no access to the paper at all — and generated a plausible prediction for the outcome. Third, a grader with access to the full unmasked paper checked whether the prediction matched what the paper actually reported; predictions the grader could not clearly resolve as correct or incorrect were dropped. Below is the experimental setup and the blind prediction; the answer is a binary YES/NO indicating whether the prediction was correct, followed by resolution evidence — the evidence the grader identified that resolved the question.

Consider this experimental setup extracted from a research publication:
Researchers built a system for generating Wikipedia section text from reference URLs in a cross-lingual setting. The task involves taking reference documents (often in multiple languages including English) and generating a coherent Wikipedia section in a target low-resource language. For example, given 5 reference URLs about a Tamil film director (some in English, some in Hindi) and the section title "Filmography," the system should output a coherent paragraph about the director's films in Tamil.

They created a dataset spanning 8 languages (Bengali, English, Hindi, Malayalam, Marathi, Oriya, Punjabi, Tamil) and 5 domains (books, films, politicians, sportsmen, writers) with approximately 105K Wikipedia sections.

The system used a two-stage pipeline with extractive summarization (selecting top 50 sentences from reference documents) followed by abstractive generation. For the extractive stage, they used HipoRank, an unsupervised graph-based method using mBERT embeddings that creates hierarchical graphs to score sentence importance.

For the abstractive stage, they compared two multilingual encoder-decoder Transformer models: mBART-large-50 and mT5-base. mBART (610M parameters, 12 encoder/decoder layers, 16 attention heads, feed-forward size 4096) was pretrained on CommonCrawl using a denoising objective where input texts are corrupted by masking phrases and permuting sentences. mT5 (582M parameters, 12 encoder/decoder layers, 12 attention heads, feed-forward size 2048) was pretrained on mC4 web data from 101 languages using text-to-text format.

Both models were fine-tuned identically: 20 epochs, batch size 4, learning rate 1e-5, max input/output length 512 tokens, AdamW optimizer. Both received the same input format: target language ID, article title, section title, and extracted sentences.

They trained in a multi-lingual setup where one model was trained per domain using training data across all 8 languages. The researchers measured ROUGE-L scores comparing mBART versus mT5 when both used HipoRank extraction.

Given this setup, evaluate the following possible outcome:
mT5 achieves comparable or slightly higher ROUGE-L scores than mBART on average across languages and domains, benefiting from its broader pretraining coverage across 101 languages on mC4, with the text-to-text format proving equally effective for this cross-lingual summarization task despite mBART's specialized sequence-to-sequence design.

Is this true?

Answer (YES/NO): NO